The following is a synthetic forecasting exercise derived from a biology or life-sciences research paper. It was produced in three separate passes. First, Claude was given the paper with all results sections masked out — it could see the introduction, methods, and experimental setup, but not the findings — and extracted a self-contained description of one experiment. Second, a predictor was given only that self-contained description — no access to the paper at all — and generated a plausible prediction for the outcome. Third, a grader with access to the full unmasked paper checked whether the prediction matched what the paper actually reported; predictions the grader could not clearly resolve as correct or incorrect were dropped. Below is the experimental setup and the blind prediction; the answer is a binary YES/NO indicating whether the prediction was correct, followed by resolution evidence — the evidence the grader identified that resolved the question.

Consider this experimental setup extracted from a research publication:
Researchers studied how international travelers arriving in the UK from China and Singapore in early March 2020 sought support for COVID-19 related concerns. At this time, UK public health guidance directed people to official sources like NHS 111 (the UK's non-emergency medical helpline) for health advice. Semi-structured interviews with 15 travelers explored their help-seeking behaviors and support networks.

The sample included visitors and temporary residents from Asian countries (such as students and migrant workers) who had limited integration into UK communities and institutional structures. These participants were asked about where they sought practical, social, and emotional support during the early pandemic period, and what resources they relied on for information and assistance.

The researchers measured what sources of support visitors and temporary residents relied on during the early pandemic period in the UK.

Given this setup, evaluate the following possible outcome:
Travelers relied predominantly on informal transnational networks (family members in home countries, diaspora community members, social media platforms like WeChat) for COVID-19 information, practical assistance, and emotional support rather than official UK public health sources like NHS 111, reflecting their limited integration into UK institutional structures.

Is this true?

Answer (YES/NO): YES